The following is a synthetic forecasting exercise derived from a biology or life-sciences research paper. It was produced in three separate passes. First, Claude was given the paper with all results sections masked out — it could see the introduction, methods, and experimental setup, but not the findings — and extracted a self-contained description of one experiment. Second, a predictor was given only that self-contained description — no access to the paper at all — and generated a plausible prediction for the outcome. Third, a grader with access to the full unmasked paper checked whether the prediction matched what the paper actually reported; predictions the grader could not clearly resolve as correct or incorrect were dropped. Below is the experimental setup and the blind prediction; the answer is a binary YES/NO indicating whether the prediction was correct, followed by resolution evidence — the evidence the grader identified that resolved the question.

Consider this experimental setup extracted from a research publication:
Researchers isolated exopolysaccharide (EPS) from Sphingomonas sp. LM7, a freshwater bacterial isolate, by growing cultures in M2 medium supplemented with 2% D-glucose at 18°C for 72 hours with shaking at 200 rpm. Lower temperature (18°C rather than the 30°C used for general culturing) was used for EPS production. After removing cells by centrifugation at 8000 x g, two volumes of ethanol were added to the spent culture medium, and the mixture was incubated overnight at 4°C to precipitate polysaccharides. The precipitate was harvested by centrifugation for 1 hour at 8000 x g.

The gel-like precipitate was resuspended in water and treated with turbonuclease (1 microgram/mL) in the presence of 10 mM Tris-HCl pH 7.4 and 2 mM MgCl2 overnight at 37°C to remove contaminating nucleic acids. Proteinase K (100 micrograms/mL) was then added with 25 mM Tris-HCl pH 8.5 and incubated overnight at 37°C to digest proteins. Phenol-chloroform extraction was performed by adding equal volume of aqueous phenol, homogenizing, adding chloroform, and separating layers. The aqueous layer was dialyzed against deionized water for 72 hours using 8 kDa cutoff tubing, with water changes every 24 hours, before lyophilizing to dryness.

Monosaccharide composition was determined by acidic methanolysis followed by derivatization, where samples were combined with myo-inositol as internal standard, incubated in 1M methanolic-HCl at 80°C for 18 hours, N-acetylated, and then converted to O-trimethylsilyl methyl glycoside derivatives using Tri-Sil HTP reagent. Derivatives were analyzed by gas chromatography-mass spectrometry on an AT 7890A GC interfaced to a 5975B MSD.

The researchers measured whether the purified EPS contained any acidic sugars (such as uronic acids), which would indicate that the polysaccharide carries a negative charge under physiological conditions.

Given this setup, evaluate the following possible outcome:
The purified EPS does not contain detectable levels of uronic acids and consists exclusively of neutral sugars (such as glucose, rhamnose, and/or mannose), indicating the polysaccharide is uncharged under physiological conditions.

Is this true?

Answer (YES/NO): NO